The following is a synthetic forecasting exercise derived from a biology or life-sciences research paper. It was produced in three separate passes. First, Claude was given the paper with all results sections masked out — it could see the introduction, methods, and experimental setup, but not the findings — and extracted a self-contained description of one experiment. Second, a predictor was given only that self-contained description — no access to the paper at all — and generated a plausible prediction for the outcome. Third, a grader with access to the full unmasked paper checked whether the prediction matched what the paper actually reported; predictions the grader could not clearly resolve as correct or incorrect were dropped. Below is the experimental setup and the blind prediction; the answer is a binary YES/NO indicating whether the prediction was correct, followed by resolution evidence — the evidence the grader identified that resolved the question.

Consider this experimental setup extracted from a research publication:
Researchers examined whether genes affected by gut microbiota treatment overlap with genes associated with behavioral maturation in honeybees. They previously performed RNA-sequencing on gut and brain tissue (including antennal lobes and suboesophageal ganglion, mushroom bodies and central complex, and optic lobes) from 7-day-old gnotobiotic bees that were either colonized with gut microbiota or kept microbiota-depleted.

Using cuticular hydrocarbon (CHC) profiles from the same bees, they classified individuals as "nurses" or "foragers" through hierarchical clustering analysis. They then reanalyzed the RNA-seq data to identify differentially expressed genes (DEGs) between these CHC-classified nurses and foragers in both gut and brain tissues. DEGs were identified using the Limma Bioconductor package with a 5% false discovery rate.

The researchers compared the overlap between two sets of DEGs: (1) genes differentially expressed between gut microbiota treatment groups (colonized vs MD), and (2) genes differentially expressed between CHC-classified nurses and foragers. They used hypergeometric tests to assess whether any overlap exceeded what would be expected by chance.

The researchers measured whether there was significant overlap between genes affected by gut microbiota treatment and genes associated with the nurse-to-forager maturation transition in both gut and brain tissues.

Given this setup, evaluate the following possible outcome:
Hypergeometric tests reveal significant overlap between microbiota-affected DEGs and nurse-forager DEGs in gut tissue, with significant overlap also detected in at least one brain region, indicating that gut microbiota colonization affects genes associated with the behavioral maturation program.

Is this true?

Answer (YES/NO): NO